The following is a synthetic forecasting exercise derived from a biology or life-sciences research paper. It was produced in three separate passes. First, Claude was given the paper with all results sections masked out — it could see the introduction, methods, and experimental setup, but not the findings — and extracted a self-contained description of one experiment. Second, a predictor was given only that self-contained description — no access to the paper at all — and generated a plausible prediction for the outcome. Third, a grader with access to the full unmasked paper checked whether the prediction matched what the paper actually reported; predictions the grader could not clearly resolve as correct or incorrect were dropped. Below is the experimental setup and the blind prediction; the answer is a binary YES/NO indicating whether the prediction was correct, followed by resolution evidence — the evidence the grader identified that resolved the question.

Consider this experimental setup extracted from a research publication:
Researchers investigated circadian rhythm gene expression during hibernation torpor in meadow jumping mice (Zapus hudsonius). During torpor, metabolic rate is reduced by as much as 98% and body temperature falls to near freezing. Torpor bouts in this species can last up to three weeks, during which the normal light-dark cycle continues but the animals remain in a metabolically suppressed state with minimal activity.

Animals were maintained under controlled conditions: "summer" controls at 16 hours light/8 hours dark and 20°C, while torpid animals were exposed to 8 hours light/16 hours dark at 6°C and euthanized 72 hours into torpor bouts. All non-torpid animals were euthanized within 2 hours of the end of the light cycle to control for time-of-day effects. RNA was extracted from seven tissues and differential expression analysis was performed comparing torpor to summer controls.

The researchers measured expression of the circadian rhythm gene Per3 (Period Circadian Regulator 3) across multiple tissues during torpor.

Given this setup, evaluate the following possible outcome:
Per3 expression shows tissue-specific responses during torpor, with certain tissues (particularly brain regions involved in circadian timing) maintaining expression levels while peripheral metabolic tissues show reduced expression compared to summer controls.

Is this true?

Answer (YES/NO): NO